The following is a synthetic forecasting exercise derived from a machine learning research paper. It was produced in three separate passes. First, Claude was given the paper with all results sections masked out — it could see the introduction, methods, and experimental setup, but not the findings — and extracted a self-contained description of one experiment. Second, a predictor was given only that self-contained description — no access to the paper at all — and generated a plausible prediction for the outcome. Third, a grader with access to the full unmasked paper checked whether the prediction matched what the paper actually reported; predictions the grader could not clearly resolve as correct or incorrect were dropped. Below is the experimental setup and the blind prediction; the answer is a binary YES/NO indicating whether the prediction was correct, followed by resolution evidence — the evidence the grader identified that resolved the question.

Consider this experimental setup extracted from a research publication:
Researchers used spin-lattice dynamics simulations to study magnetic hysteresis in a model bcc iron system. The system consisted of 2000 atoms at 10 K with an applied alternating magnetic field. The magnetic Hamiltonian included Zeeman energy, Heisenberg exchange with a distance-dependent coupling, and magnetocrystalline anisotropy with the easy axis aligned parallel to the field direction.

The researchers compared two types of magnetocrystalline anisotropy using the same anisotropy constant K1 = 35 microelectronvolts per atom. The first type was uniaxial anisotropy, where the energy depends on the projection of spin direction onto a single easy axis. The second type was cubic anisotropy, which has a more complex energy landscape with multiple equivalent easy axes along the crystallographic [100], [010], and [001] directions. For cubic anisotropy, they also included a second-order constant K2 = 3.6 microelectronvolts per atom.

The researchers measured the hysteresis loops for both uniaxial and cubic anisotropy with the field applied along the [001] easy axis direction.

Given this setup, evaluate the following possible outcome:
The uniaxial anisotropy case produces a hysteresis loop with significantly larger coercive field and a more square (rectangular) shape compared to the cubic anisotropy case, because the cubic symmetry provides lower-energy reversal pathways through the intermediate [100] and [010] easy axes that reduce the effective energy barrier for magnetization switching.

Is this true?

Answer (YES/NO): NO